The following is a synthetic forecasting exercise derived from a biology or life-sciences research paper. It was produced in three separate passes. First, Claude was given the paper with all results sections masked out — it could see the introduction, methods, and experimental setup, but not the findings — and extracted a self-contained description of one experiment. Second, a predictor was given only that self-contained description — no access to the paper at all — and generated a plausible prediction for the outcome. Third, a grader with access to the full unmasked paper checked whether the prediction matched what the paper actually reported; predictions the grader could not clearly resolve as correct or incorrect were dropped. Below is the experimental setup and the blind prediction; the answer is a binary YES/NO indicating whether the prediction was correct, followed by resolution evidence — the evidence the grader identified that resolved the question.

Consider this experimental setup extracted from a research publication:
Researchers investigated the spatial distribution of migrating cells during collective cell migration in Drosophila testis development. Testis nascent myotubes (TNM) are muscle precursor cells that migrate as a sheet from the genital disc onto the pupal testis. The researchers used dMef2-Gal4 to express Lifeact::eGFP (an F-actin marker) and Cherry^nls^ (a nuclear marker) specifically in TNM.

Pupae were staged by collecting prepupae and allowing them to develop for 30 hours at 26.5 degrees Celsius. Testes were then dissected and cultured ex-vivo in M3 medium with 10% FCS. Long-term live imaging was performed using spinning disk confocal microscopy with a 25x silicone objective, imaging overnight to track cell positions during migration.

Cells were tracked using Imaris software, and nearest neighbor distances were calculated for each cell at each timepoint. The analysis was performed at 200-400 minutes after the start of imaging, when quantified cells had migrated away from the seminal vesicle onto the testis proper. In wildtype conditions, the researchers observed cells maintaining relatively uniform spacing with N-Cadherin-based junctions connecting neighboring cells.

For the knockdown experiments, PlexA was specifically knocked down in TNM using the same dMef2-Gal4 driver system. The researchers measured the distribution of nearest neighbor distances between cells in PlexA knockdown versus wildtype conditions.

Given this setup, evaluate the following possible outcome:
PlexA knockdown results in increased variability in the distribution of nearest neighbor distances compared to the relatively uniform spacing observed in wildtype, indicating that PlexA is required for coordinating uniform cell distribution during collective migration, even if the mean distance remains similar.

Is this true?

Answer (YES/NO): NO